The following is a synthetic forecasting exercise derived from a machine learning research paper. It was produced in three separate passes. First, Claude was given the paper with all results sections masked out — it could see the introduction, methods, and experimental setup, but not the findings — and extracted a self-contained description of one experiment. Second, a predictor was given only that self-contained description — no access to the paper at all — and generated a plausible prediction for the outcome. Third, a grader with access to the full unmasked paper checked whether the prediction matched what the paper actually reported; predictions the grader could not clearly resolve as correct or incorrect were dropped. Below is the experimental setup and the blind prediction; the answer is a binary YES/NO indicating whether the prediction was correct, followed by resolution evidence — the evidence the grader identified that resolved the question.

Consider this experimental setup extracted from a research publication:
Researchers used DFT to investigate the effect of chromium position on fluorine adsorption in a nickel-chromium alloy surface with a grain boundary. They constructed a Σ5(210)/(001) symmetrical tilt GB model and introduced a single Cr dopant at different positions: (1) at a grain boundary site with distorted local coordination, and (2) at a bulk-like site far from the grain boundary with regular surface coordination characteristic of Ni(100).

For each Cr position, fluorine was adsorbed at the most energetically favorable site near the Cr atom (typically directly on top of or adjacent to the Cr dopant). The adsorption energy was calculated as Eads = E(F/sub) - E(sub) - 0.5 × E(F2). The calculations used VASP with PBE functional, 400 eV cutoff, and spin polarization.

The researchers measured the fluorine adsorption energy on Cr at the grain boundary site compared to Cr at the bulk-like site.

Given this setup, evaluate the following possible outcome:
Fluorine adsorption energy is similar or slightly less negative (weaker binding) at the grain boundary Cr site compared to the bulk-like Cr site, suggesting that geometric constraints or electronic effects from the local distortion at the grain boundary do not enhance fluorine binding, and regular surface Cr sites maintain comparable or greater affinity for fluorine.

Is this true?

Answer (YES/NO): YES